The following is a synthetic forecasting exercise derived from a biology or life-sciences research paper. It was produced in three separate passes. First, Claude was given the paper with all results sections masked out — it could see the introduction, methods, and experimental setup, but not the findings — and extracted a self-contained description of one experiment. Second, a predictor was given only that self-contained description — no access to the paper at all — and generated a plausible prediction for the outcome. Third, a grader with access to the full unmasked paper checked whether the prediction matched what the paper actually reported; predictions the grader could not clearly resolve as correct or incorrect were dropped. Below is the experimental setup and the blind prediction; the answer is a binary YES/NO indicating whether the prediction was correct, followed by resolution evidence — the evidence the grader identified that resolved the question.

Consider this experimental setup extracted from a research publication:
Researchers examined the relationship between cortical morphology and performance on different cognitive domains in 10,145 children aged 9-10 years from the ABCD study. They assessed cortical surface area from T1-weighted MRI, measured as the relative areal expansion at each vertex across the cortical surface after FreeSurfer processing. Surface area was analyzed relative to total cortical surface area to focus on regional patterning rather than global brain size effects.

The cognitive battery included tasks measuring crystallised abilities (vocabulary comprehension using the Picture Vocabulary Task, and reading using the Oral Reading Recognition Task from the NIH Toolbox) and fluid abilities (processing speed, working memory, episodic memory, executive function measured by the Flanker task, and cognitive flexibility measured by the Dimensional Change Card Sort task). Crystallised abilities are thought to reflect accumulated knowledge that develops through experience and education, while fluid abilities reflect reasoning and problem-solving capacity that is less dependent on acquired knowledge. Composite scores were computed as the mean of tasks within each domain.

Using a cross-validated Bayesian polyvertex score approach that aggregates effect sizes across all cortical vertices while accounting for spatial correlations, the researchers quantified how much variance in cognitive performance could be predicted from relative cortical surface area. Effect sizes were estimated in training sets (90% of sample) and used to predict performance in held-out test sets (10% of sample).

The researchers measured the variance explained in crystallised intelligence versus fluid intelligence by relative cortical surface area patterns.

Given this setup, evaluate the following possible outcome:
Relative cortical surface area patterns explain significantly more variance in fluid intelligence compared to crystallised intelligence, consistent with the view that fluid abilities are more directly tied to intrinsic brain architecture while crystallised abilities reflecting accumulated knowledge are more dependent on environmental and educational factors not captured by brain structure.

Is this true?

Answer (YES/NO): NO